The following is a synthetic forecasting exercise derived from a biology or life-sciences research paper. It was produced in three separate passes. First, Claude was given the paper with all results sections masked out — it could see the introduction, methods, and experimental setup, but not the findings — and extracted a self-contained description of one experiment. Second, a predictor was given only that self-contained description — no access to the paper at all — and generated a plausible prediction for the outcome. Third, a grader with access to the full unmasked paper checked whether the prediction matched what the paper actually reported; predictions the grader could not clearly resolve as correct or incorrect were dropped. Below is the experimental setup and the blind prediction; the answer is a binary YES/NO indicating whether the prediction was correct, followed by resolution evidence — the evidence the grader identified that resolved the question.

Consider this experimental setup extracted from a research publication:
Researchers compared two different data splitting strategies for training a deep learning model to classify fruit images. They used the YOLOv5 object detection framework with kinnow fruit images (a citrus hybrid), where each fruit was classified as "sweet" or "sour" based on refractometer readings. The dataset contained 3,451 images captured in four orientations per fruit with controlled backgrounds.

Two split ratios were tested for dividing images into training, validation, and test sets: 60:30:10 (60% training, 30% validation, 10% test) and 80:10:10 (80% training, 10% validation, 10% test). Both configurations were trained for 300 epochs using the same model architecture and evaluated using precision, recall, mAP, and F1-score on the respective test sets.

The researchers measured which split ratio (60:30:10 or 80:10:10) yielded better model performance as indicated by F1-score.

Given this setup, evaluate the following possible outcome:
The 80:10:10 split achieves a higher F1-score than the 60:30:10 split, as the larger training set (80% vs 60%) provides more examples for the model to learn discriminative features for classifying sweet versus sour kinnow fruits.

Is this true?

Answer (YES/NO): YES